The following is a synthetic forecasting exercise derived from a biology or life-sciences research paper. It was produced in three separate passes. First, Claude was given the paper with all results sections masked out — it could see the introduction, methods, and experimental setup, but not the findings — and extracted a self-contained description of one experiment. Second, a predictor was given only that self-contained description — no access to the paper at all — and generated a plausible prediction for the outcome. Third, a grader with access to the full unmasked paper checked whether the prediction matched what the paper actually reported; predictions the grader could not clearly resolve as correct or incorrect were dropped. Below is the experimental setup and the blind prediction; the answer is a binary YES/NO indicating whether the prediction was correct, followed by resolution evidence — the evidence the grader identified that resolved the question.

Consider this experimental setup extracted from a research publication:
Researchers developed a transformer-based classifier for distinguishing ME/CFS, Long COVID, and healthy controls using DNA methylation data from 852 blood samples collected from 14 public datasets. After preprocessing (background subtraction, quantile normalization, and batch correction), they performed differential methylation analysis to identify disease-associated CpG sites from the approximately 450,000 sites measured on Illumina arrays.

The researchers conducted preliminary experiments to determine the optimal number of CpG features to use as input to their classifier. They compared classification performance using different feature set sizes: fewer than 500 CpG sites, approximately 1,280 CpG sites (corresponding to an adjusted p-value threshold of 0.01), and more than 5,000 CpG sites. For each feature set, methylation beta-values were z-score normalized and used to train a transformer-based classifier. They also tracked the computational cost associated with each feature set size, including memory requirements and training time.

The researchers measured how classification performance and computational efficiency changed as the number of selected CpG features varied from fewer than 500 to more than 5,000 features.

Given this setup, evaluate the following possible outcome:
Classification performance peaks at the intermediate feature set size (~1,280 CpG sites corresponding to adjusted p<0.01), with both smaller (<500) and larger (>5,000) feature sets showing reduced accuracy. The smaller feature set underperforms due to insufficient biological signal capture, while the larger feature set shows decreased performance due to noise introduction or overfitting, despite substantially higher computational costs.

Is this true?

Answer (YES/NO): NO